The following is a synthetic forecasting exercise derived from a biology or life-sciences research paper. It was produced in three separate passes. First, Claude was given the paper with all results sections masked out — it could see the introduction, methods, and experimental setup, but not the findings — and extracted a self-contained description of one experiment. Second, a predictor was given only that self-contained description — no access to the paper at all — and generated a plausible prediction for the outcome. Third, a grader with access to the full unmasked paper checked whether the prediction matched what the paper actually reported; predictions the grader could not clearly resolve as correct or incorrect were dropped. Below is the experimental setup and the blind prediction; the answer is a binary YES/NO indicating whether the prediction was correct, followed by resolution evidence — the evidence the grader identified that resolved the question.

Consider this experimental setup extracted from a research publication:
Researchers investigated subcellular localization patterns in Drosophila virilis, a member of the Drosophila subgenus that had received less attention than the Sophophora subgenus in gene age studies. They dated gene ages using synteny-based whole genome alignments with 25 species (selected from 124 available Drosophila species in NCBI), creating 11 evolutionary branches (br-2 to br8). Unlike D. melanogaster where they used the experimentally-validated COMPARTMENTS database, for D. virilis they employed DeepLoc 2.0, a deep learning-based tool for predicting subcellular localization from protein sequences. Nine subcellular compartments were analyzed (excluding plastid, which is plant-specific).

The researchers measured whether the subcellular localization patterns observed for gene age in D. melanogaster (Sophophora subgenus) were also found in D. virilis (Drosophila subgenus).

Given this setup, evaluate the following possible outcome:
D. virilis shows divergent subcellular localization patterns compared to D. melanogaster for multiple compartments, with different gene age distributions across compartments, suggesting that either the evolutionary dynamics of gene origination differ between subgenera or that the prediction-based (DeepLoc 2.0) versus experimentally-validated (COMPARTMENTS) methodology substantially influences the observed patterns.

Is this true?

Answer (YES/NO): NO